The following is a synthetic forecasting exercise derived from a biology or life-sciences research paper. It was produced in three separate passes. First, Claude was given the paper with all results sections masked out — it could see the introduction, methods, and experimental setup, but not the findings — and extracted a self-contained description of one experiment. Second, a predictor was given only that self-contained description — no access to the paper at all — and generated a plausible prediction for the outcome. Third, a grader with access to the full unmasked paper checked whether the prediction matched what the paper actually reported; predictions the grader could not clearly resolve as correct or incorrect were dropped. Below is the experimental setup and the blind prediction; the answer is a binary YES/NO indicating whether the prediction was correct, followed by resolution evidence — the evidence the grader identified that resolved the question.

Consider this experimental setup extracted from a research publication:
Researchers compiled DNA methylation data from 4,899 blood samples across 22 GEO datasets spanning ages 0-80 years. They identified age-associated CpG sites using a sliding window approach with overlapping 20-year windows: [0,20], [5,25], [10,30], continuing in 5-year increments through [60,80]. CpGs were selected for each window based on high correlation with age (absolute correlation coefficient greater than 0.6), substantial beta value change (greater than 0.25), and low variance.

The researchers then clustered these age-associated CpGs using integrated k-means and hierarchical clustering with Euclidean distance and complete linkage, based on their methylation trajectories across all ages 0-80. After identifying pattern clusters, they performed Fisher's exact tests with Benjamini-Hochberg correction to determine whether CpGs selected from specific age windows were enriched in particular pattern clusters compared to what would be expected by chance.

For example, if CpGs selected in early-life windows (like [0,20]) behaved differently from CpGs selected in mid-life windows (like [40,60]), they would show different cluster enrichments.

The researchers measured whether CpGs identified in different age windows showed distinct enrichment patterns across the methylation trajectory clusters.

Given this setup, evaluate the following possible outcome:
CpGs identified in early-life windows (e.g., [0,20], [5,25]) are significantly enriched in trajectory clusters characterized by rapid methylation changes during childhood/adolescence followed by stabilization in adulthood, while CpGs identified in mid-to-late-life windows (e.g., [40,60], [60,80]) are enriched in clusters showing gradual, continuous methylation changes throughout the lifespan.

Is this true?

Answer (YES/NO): NO